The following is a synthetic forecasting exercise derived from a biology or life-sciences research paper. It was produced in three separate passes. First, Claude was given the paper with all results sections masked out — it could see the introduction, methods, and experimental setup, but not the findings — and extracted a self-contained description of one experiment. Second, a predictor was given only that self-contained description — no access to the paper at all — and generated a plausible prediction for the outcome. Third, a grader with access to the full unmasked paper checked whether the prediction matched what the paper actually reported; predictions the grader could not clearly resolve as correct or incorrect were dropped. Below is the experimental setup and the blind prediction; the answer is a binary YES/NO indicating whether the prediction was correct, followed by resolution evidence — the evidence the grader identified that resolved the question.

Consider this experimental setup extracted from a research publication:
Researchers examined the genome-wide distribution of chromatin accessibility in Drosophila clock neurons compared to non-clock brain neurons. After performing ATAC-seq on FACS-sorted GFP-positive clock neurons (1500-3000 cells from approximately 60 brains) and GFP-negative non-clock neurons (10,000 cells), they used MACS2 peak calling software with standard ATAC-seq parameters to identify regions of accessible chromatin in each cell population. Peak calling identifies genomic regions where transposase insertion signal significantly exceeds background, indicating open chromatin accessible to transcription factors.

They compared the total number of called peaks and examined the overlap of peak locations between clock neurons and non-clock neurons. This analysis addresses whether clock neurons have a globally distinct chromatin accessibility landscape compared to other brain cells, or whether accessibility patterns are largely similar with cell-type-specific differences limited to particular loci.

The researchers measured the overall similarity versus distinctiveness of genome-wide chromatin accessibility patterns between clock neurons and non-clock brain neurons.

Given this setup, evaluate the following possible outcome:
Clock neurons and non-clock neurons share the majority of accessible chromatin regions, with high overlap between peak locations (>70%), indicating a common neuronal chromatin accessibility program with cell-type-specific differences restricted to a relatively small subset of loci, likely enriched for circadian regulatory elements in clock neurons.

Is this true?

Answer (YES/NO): YES